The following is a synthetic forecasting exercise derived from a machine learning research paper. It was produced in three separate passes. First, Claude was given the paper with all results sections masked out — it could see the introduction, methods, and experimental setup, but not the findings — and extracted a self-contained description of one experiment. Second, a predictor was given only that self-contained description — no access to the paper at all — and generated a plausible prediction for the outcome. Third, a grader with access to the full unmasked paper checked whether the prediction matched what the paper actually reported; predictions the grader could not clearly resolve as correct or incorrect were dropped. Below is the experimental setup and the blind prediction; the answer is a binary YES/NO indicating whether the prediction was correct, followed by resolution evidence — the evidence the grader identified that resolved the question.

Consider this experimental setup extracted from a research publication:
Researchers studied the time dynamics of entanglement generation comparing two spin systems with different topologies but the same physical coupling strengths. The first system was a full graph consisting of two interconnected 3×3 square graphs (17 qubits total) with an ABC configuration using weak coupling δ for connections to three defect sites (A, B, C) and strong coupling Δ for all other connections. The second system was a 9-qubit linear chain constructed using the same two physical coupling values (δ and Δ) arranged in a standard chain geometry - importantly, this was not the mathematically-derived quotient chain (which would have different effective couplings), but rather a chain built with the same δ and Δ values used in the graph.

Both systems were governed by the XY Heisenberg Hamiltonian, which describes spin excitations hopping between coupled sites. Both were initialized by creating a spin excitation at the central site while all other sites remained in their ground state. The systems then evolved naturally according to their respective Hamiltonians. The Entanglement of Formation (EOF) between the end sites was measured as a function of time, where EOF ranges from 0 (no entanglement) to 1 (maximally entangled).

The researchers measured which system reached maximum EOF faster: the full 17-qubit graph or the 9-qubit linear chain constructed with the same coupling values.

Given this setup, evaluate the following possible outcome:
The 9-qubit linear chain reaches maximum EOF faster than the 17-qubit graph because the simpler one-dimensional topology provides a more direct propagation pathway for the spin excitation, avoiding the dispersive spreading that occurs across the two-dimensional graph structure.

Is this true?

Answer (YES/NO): NO